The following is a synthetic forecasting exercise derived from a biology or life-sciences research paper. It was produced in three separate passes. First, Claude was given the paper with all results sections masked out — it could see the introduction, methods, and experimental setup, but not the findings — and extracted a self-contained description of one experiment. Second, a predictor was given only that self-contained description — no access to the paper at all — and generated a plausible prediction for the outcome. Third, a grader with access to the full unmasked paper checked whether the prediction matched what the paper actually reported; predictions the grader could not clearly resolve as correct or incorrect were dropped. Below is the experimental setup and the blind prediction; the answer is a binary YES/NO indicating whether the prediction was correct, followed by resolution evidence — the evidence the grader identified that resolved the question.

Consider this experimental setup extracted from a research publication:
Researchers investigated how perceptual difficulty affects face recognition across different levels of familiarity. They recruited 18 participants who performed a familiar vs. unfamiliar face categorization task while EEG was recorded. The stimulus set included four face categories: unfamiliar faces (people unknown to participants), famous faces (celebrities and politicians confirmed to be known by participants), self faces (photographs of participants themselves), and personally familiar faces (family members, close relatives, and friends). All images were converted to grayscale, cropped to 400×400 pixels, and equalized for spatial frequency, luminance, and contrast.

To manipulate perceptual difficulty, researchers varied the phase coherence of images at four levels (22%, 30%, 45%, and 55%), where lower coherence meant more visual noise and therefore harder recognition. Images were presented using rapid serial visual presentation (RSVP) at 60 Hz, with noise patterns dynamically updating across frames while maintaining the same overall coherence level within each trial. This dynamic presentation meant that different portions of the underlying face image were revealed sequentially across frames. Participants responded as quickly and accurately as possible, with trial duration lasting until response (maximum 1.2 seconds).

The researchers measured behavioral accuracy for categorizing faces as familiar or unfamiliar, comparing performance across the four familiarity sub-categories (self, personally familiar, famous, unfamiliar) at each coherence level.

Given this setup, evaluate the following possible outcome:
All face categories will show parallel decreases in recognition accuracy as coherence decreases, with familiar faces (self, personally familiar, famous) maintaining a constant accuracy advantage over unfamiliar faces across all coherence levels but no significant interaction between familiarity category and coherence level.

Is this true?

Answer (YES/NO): NO